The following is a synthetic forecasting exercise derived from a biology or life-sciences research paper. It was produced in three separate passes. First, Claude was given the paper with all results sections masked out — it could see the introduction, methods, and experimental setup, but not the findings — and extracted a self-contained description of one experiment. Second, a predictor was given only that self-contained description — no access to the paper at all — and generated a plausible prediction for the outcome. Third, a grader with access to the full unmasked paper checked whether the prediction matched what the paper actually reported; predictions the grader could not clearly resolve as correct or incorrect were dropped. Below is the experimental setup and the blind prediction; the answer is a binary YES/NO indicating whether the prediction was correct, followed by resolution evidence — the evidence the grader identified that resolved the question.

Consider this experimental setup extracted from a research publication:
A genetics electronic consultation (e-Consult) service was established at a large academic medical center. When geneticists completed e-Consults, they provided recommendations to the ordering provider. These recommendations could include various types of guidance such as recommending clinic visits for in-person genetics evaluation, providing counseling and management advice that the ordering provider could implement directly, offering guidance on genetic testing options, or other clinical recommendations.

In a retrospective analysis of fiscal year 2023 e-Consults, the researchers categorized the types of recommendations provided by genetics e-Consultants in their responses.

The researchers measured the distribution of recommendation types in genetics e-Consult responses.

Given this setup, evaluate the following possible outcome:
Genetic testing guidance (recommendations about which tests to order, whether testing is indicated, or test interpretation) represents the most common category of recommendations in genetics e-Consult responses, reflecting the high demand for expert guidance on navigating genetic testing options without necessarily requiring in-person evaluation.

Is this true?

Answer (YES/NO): NO